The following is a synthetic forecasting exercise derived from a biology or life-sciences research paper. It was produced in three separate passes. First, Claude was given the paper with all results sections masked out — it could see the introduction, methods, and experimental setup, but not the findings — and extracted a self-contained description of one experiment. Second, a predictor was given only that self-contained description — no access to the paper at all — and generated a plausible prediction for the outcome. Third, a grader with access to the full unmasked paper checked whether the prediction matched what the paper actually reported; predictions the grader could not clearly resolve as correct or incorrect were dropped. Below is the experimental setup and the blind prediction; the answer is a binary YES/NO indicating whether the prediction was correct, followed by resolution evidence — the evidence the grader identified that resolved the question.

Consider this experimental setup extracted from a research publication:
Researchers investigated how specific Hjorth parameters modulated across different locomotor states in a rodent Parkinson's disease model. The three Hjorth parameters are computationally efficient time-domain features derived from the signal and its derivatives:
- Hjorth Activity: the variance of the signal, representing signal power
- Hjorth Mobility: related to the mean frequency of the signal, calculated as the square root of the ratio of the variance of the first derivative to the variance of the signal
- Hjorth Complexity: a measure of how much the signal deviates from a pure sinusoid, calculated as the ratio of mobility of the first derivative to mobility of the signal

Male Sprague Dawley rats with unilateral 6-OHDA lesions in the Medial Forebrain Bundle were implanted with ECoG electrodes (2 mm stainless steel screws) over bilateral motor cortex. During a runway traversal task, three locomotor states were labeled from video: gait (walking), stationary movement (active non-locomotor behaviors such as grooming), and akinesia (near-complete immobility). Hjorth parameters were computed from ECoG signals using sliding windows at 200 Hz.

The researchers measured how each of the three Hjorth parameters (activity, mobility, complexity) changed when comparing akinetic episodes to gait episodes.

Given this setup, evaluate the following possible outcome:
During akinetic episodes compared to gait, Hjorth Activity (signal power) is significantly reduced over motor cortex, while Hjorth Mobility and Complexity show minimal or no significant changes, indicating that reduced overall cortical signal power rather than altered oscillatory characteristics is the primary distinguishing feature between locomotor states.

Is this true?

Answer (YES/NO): NO